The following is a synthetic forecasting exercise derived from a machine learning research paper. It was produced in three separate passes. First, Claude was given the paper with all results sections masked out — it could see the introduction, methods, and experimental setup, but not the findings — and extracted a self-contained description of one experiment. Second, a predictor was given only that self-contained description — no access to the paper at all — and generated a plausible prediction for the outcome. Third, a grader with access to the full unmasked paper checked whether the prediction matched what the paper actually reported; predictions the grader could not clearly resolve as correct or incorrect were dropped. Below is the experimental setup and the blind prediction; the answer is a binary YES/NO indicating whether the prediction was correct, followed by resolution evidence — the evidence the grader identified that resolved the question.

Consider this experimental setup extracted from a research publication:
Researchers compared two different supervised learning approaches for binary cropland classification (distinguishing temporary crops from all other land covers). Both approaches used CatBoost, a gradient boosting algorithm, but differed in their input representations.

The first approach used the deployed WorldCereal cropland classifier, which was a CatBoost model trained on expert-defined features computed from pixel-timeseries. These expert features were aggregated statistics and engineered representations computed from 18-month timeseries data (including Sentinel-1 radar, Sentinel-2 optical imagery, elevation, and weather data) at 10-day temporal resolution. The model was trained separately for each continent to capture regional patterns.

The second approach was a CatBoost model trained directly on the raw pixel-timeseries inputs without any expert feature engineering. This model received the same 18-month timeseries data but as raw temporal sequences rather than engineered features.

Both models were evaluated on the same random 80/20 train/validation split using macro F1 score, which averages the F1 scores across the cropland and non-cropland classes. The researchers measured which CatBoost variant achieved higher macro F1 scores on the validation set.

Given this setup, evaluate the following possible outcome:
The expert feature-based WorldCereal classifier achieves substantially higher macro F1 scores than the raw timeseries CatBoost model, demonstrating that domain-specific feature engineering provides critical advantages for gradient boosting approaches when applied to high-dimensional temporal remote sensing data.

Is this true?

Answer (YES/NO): NO